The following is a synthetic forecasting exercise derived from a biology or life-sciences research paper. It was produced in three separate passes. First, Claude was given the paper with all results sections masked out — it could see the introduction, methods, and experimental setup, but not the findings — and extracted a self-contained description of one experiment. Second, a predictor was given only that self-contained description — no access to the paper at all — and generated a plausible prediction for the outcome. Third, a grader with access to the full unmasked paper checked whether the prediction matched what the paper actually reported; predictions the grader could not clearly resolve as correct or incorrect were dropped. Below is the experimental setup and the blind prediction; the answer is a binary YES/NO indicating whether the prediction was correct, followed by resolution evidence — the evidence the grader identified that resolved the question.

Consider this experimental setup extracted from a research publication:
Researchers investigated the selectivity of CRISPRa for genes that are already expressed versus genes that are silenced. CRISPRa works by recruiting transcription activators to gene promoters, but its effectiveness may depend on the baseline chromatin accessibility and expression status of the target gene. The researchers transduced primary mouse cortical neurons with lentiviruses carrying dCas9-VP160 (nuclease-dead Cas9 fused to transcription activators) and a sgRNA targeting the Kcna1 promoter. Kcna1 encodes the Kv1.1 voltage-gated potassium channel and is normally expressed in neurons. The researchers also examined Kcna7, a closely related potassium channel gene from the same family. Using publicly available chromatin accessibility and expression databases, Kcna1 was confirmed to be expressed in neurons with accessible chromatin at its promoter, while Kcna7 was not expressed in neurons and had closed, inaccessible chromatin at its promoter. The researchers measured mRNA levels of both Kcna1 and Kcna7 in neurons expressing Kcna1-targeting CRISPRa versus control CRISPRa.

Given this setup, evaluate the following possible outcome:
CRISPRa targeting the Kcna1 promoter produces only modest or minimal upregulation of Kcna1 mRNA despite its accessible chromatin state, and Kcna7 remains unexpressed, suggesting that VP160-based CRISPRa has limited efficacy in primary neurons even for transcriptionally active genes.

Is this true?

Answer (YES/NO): NO